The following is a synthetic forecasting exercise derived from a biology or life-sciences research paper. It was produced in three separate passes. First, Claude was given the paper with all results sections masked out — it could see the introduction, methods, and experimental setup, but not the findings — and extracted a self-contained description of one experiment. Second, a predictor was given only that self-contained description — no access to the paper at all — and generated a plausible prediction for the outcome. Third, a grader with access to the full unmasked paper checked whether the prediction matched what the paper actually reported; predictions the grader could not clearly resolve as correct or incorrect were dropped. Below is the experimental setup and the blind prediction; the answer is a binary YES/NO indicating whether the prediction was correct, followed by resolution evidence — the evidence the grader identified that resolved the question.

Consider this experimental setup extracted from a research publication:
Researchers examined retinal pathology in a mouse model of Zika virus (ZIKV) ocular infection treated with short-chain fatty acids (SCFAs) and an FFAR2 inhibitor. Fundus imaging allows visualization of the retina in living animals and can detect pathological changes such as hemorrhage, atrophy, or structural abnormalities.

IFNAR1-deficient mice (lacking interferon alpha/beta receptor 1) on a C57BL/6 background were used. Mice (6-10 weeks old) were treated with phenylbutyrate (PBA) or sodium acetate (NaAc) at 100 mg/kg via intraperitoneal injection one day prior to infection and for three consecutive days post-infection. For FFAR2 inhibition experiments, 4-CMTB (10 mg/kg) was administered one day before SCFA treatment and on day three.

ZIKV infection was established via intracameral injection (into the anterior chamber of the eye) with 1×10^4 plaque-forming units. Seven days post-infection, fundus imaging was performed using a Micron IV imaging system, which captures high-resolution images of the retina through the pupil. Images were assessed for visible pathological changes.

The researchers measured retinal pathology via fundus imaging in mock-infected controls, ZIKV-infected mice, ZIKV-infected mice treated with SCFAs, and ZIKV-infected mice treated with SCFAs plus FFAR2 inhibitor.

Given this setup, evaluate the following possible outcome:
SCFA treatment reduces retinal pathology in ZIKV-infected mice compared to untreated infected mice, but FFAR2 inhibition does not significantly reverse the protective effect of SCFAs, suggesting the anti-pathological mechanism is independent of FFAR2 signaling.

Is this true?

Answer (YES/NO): NO